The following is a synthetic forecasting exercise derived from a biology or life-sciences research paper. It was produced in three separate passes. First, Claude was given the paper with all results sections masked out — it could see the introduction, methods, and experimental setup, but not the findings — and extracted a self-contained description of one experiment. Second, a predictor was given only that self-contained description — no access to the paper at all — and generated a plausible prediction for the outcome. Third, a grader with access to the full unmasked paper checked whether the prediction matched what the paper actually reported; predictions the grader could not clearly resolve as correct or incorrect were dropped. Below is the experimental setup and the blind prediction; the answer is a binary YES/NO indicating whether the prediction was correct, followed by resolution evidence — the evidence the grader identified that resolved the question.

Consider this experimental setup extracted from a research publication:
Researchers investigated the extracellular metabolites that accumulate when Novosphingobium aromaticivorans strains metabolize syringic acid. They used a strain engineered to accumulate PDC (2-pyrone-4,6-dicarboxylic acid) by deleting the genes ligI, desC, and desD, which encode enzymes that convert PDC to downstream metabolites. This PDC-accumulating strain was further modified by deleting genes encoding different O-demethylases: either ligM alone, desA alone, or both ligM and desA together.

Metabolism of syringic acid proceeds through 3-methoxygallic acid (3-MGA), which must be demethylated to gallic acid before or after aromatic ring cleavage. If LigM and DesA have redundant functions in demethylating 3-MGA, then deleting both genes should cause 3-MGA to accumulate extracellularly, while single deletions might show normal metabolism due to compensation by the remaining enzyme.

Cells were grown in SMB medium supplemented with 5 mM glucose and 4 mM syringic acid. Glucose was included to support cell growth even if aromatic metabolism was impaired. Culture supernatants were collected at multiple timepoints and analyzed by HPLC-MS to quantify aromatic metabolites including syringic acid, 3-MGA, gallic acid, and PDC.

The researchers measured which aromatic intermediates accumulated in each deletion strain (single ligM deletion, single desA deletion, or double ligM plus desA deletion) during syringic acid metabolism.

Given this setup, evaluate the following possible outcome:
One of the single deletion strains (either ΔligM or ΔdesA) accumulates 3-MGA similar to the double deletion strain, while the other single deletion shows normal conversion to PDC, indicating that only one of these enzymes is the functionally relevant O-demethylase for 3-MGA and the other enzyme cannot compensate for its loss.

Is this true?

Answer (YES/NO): NO